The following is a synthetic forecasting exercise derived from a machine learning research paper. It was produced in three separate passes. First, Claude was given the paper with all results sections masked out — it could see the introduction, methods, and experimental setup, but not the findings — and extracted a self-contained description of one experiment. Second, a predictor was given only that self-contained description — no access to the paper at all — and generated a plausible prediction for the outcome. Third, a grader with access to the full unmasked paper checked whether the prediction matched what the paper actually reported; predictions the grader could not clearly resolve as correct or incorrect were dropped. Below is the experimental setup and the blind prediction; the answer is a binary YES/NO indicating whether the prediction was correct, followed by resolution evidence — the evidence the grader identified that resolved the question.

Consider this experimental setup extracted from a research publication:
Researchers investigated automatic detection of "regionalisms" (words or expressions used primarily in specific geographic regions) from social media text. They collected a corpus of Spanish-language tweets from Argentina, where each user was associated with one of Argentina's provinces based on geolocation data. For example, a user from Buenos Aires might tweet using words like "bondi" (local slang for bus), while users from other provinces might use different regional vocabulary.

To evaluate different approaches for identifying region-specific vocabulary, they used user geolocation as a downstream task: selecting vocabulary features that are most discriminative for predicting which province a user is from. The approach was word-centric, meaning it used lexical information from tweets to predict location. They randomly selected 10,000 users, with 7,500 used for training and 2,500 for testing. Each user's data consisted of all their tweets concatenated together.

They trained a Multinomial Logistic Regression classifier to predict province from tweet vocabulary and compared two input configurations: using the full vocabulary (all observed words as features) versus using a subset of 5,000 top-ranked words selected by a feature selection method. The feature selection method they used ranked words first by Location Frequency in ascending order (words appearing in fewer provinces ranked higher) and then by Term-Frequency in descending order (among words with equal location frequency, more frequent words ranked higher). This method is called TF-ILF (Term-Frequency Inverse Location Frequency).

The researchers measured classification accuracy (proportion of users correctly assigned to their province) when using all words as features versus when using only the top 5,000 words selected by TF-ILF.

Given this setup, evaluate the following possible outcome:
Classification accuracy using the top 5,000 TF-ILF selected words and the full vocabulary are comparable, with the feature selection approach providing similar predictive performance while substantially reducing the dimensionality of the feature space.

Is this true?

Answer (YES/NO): NO